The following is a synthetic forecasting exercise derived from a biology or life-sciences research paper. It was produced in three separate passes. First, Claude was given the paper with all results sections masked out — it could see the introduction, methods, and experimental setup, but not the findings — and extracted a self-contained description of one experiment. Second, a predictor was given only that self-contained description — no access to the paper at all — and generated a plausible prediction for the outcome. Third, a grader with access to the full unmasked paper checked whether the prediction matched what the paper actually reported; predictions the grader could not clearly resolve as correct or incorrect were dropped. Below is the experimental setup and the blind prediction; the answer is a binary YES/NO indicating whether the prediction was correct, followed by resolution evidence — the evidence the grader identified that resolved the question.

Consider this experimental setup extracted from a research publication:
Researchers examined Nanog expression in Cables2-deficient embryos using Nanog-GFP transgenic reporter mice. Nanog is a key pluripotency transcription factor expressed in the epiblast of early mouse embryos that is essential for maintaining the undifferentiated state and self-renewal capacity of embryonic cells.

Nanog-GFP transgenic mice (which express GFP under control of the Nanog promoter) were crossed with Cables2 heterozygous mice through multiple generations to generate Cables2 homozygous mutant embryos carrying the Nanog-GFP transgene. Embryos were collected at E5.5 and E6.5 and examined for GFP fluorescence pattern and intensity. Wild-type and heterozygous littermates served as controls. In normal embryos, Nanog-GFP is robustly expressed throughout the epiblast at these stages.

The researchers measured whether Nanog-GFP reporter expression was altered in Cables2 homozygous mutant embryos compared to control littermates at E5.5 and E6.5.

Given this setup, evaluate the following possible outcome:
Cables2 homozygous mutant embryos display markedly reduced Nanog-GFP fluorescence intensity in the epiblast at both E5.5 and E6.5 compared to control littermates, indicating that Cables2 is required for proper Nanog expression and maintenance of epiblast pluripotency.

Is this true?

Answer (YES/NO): NO